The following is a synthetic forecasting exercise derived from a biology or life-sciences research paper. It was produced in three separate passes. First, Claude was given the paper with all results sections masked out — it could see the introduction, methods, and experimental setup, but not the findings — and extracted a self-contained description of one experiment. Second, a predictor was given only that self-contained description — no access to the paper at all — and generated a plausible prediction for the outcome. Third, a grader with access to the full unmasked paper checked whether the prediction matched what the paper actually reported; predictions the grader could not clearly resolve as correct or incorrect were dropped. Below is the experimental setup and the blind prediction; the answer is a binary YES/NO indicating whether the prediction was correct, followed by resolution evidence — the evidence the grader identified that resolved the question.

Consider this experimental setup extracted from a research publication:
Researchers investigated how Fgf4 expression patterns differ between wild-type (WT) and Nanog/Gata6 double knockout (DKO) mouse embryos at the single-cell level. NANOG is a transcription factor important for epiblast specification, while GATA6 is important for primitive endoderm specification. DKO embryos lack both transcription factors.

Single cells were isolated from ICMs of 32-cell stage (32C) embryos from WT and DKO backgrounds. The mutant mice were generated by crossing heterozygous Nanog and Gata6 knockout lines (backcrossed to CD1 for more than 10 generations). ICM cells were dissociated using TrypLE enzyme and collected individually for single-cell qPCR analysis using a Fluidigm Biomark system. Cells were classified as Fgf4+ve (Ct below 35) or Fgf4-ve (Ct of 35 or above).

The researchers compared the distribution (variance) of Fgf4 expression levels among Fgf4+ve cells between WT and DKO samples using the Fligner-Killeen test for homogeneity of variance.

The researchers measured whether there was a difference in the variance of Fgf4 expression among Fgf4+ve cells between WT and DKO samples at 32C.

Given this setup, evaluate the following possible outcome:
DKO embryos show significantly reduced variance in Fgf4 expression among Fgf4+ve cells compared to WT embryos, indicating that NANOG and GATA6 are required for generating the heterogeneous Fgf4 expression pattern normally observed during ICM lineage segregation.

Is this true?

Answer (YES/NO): YES